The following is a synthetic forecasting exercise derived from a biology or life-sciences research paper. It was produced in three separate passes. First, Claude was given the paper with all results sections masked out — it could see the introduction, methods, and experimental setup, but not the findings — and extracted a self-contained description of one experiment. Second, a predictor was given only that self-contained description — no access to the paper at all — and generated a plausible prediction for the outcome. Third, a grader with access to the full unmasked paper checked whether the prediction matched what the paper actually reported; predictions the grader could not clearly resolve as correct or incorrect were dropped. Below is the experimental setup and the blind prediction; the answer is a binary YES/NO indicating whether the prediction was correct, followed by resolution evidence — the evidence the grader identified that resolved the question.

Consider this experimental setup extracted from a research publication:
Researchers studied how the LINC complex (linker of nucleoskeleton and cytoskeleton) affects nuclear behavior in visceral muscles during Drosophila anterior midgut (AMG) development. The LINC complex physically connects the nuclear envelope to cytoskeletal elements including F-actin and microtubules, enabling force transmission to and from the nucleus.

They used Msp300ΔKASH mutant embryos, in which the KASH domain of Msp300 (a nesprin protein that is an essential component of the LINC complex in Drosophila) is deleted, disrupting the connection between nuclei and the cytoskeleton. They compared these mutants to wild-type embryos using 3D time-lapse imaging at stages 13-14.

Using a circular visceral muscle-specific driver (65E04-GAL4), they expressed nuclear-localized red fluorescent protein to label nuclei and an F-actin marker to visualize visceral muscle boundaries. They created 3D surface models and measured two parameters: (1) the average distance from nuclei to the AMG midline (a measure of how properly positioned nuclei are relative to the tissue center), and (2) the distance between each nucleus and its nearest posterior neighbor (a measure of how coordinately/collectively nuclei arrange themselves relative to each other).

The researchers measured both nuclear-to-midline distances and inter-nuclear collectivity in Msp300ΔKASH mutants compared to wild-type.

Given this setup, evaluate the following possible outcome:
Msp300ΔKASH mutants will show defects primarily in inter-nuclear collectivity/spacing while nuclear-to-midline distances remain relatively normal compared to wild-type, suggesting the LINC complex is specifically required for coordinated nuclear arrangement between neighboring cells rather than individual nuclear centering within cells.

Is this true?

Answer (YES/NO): NO